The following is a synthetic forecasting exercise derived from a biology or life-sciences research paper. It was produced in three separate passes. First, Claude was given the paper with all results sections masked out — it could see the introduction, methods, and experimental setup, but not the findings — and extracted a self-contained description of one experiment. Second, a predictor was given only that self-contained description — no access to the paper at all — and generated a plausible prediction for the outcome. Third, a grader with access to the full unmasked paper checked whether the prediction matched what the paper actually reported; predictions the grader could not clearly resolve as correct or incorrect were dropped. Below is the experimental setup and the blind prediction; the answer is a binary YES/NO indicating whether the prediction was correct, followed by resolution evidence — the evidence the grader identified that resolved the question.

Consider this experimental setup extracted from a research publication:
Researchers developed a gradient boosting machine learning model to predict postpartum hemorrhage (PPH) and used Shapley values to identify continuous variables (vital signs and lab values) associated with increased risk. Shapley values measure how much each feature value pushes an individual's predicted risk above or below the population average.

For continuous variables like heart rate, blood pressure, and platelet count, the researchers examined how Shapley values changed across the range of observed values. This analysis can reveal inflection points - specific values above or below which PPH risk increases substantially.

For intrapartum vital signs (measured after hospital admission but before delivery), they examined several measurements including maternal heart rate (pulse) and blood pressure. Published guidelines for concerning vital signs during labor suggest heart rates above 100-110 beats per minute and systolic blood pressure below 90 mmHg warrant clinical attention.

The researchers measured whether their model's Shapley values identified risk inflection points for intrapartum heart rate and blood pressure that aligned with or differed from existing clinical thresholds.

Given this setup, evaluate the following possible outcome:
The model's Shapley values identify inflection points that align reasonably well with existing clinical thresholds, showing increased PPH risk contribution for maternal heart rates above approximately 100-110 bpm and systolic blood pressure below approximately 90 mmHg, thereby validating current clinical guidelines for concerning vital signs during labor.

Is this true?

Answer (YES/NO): NO